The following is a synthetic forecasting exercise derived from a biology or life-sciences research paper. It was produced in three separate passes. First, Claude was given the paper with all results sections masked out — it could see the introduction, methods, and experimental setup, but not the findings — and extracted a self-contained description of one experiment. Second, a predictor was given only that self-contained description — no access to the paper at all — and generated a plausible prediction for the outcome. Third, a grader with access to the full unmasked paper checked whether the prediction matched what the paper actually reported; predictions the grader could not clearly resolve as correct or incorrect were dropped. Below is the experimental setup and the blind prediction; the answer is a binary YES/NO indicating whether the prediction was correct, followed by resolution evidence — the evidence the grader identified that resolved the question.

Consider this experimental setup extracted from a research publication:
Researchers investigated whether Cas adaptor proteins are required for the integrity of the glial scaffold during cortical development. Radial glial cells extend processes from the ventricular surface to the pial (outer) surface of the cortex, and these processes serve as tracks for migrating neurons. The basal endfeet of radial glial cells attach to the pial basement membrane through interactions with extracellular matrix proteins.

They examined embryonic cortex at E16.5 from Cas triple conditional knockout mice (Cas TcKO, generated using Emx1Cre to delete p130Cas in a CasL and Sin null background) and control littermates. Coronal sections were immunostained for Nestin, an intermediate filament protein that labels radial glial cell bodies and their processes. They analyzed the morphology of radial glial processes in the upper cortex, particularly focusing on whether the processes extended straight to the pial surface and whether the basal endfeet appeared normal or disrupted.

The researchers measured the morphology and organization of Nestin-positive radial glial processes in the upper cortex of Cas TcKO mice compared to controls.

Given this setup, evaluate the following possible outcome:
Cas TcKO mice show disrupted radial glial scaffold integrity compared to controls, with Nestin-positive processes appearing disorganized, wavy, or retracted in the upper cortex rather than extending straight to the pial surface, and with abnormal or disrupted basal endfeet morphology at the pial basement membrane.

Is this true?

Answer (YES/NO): NO